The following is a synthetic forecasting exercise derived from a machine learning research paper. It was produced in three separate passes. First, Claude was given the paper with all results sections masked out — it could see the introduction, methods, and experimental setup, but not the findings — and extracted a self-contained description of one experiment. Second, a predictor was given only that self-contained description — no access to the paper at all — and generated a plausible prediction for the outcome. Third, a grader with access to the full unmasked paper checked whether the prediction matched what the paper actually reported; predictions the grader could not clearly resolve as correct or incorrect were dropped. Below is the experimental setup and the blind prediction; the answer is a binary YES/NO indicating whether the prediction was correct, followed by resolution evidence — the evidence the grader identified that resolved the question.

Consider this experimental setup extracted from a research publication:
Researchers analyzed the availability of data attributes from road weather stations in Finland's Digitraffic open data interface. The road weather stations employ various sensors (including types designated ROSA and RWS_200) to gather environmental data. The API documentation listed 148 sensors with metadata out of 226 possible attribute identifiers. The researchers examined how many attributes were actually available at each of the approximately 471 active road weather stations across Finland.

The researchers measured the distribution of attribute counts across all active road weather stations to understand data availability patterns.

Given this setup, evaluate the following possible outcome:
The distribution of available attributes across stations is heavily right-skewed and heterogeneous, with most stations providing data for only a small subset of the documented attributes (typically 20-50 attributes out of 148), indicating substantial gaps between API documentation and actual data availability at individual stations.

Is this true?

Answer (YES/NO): NO